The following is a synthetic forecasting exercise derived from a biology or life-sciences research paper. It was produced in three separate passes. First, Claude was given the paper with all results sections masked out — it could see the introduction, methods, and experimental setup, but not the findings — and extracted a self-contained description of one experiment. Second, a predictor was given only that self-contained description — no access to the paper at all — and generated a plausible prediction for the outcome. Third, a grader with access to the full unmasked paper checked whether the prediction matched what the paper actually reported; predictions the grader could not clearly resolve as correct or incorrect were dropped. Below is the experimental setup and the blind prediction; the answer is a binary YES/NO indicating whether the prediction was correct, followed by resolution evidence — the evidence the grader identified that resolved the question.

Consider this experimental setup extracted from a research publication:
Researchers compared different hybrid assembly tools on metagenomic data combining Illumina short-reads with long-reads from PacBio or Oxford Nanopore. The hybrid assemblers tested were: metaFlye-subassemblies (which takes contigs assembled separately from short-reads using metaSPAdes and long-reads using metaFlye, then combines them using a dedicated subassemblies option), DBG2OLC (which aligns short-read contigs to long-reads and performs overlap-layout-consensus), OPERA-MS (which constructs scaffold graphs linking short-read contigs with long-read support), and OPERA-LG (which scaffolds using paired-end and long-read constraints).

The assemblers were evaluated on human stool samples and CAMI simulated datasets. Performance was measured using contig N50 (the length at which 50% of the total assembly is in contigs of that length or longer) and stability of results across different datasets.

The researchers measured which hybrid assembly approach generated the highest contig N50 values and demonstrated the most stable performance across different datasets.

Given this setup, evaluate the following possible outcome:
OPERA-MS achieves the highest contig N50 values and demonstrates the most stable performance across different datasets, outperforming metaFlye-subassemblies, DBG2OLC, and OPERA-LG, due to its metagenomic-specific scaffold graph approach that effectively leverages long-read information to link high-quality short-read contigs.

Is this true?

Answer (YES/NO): NO